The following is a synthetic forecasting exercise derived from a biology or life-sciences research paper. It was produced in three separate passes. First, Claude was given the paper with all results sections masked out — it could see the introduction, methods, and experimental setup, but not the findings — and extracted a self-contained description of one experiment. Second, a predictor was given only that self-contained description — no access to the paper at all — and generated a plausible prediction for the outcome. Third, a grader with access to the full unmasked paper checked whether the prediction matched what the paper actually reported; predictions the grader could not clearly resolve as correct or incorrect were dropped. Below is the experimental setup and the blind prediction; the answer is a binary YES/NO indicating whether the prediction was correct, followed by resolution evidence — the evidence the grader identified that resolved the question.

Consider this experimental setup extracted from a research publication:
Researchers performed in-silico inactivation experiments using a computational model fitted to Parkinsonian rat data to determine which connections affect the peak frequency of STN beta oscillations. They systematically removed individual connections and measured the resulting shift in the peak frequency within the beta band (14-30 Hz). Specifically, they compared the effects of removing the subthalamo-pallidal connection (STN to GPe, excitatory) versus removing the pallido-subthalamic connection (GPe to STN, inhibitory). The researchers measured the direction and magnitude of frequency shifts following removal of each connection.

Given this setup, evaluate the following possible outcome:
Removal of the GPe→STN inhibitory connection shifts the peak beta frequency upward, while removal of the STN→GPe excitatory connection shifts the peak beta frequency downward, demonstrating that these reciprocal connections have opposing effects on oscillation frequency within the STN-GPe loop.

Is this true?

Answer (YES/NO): NO